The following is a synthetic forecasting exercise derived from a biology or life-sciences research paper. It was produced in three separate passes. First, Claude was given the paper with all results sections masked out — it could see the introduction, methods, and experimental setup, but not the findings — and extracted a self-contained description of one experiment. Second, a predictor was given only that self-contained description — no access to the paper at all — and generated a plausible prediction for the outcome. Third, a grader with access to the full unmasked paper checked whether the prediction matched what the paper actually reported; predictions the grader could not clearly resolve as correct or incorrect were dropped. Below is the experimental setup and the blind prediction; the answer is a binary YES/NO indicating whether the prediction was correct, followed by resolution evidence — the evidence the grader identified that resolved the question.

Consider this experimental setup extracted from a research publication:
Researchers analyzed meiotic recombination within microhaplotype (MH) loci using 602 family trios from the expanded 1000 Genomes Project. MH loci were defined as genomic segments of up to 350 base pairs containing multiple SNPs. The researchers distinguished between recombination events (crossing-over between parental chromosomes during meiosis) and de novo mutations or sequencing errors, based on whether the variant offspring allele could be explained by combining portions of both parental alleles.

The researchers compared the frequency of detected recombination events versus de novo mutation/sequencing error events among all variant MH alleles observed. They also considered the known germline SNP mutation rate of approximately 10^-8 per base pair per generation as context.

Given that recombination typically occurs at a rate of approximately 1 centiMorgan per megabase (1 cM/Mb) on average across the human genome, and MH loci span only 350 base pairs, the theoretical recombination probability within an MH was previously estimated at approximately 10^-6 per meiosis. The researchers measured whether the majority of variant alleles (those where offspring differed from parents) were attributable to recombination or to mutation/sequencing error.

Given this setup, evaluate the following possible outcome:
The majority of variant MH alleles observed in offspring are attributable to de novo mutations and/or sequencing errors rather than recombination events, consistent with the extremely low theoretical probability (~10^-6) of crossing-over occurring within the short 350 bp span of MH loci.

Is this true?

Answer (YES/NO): NO